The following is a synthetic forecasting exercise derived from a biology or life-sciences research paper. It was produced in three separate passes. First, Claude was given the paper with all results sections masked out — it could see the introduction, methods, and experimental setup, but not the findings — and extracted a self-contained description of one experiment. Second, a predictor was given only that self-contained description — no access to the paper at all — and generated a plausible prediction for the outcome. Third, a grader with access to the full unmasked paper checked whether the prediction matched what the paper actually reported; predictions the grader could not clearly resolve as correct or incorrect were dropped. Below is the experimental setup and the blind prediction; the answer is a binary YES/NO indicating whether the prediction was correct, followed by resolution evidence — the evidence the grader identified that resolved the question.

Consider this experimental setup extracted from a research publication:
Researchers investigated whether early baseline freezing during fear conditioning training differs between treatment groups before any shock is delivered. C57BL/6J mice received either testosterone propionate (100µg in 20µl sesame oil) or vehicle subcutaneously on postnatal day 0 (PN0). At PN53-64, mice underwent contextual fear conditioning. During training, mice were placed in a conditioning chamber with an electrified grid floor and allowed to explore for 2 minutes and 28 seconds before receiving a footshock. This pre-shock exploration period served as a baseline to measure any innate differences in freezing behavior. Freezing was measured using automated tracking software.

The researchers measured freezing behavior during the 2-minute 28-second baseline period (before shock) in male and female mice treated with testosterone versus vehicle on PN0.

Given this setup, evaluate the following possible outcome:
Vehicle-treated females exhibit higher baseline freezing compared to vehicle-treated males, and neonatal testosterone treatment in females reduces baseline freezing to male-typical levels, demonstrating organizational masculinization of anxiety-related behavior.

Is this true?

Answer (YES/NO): NO